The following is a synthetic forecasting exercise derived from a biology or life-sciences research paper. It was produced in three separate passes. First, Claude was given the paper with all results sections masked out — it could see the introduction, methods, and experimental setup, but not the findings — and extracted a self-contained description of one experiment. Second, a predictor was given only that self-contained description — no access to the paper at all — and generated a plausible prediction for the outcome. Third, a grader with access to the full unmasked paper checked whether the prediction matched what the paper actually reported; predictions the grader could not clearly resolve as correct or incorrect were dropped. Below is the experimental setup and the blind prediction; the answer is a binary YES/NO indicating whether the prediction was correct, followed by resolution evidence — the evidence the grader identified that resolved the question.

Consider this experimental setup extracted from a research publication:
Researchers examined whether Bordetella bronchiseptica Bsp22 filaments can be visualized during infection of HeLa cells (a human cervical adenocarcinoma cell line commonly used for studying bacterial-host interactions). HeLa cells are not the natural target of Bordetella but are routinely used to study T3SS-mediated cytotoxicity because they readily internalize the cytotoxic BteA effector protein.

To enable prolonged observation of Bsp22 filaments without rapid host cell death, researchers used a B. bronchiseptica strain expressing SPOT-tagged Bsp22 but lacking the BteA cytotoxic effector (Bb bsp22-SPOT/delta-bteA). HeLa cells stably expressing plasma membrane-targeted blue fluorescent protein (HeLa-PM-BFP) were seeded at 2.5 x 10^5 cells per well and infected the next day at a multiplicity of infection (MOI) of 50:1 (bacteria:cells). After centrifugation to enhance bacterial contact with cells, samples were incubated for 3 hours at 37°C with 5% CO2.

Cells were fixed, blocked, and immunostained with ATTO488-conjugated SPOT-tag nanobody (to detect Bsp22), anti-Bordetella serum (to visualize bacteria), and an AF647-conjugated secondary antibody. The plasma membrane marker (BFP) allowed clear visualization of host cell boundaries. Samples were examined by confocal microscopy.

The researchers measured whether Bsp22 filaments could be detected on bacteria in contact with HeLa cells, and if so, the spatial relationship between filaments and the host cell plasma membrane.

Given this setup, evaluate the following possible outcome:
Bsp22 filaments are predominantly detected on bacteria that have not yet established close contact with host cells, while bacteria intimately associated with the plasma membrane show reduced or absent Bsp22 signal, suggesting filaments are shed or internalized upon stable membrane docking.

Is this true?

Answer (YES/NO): NO